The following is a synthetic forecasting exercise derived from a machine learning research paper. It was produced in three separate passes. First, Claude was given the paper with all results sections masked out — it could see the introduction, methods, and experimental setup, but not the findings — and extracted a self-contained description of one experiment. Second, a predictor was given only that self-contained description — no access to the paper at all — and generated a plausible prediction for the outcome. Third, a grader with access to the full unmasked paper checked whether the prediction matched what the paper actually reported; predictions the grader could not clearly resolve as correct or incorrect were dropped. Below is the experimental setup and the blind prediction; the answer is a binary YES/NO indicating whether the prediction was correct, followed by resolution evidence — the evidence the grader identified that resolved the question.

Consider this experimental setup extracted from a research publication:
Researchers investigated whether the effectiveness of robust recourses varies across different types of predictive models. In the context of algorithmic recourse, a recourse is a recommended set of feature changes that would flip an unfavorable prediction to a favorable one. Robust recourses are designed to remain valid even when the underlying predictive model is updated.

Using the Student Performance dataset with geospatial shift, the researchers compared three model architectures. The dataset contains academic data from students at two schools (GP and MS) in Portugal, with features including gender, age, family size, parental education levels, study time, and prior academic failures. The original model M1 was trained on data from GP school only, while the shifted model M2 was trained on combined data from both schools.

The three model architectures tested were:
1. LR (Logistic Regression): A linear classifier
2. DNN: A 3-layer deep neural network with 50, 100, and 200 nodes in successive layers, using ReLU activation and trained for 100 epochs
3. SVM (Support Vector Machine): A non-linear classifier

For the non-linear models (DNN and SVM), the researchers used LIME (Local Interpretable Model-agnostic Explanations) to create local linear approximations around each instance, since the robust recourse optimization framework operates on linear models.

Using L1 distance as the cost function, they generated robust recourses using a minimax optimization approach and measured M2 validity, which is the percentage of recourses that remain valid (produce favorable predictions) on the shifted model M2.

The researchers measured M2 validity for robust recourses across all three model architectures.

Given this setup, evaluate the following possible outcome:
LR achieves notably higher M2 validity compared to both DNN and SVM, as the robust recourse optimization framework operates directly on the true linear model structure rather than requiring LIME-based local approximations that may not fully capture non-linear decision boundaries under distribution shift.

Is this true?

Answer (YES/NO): NO